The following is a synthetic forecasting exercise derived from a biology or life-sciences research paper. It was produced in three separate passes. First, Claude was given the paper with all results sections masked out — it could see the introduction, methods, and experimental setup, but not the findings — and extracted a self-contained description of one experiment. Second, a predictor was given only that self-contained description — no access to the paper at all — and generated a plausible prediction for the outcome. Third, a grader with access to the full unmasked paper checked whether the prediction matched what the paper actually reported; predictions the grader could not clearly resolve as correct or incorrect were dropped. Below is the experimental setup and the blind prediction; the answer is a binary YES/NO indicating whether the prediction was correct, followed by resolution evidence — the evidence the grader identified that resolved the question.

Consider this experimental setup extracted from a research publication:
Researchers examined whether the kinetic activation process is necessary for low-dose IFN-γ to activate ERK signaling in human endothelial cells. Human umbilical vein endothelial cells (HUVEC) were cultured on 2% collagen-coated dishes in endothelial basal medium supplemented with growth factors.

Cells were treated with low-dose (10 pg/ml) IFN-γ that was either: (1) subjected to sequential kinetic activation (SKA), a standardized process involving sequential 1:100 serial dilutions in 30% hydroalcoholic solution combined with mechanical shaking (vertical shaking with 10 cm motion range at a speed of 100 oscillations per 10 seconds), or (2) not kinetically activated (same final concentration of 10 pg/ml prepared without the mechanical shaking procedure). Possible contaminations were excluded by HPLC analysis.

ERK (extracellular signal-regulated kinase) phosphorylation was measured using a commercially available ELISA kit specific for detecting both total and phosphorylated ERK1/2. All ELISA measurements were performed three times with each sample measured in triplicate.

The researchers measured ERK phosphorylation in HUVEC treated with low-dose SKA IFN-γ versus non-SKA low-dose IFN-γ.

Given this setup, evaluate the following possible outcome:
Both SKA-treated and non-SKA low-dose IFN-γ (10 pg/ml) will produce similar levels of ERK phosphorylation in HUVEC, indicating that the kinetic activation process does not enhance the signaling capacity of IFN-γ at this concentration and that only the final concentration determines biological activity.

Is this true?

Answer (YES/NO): NO